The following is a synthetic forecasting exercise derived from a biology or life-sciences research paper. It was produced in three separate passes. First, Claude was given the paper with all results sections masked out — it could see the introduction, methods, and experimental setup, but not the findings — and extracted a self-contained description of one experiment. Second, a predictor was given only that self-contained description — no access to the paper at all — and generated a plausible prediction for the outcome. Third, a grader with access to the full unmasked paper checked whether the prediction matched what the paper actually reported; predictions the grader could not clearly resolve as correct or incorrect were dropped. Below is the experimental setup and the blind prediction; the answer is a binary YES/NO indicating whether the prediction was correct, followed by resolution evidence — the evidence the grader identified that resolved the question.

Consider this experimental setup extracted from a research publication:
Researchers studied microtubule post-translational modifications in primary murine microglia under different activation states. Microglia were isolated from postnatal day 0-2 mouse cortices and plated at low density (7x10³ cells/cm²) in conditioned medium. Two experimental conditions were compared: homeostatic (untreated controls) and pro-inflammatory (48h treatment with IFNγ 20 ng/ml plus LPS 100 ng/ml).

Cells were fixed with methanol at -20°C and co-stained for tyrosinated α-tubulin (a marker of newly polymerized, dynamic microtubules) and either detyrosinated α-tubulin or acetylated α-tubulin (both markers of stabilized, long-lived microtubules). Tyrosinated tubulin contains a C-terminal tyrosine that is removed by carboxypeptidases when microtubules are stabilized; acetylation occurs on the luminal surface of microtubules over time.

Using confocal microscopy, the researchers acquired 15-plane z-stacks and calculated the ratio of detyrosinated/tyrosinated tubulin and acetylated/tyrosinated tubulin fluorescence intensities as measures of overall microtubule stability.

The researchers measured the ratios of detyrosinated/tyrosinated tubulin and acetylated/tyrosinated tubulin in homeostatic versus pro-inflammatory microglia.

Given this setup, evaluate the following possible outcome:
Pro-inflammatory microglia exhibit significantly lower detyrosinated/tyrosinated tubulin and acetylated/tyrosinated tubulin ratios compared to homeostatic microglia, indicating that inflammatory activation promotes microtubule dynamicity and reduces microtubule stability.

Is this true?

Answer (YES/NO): YES